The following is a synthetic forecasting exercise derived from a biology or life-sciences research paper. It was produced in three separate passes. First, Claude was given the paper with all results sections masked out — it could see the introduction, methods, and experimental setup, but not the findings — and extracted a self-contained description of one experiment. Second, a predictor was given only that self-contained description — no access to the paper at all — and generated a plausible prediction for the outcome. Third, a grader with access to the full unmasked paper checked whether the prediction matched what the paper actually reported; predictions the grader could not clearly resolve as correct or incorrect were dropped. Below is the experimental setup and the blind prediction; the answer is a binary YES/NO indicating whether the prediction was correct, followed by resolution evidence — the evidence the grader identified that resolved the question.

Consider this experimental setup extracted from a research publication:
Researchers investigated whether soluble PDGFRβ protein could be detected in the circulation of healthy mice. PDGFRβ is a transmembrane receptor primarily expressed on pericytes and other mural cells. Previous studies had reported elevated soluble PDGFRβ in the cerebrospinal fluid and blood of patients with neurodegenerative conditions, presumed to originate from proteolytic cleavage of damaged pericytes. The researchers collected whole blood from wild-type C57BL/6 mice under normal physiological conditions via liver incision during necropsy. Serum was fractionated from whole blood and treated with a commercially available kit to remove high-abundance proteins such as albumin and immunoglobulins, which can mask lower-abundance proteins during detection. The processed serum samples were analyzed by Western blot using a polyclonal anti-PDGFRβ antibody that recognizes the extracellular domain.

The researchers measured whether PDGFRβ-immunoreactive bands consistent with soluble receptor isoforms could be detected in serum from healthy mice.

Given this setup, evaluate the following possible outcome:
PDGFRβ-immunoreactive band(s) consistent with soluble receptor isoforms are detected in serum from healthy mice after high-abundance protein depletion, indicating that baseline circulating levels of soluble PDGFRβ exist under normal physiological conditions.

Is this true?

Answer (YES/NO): YES